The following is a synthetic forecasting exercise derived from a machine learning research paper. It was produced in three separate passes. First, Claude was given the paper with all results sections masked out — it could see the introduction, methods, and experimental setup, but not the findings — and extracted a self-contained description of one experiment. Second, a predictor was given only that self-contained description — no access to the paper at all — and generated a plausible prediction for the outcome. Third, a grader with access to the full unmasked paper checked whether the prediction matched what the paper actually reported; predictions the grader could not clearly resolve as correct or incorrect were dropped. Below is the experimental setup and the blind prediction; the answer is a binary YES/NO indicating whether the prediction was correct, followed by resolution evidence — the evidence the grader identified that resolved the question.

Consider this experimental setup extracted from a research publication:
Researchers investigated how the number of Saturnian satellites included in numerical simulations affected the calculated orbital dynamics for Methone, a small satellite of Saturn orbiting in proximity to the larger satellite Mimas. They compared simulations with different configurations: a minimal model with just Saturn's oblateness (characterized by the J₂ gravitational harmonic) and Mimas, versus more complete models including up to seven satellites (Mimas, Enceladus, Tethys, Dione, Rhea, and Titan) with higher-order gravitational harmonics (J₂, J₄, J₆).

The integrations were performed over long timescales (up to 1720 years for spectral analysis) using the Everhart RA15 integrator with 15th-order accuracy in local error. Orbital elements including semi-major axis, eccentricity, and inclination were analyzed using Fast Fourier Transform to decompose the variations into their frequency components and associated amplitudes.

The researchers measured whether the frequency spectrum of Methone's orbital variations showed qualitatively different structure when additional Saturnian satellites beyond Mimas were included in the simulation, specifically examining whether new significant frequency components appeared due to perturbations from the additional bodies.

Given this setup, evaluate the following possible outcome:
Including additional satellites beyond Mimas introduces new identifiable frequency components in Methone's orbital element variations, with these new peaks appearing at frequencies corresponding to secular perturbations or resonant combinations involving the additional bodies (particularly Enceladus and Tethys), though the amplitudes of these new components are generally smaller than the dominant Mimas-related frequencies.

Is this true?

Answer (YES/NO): YES